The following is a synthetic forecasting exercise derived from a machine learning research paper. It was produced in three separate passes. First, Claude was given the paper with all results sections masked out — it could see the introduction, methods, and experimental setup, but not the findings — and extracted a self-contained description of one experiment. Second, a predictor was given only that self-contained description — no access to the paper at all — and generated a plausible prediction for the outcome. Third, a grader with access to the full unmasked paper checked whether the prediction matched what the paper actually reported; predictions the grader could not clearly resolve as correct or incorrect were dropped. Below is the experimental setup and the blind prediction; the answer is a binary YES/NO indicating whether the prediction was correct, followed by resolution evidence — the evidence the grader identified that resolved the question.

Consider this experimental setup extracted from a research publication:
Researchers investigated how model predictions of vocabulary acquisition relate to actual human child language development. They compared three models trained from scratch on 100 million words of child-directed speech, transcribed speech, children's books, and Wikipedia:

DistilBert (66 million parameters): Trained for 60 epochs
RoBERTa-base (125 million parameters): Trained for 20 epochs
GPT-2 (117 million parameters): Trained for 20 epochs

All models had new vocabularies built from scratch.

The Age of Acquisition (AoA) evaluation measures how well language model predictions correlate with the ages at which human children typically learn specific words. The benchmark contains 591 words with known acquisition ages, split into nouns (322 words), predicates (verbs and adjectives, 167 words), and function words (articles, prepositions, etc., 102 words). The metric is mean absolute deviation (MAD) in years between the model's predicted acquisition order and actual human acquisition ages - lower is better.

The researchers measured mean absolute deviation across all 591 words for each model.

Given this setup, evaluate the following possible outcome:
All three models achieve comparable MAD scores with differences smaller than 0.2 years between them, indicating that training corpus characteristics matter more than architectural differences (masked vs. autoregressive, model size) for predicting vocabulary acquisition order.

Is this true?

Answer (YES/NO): YES